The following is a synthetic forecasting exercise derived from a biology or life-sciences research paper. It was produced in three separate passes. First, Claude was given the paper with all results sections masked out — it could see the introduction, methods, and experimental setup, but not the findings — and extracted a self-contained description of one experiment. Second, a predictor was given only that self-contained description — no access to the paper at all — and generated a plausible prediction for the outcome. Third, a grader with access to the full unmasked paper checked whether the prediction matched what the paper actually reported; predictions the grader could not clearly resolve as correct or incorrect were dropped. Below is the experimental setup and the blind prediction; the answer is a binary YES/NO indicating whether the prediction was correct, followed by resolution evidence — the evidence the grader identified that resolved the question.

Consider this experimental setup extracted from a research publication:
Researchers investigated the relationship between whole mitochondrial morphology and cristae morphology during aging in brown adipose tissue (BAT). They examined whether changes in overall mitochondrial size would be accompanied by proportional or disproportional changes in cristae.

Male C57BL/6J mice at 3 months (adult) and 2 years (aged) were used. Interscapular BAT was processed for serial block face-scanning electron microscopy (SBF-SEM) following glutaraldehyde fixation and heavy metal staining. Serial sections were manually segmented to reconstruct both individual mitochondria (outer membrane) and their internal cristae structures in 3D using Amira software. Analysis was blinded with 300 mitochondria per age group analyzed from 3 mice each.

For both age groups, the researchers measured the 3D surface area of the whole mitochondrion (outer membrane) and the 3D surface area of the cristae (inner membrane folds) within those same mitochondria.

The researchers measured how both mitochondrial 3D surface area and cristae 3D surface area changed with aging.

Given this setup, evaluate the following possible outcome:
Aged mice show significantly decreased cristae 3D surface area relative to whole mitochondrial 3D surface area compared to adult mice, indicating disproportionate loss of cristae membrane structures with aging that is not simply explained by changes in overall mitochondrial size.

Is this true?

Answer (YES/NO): YES